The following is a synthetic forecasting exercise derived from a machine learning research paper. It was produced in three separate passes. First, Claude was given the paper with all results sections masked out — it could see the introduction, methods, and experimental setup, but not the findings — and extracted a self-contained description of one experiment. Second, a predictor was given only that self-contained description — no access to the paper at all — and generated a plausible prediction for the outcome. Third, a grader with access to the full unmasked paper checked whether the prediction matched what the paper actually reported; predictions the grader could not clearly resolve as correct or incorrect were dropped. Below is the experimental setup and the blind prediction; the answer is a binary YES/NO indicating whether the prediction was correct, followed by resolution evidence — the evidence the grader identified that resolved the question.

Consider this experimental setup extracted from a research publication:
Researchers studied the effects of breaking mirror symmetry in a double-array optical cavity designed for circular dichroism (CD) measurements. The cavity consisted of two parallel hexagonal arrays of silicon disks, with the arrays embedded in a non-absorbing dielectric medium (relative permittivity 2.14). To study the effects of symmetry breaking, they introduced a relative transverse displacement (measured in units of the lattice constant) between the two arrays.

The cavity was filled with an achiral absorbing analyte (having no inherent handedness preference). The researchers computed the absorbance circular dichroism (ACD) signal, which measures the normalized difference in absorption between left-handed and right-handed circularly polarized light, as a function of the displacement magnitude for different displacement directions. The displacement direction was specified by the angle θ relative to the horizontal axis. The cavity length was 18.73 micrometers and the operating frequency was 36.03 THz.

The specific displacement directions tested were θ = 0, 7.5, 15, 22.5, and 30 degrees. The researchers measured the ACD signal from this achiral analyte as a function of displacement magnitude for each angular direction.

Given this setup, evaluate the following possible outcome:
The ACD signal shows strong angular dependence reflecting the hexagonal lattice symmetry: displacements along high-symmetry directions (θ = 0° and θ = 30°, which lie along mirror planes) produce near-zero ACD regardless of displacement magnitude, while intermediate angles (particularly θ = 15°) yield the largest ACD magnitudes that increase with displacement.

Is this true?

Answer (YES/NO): NO